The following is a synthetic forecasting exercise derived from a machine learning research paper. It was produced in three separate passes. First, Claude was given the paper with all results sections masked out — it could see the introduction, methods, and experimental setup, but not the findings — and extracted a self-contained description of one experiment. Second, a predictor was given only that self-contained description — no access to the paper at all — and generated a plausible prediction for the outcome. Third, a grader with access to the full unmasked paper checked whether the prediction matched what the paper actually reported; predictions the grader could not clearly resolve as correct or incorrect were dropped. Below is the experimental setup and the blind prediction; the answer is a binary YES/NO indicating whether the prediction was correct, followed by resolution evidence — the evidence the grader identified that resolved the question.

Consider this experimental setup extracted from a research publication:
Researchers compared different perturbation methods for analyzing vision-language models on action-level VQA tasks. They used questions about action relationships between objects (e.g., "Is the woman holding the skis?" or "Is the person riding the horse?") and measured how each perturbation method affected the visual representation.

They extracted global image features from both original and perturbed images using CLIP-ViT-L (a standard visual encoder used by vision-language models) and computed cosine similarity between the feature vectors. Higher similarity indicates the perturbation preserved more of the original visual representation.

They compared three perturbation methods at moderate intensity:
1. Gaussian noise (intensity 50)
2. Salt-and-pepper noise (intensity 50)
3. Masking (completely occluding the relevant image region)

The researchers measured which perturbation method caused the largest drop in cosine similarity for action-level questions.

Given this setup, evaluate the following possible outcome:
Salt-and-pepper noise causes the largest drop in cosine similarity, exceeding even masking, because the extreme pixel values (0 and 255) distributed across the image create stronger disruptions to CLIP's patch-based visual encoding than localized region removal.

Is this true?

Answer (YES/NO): NO